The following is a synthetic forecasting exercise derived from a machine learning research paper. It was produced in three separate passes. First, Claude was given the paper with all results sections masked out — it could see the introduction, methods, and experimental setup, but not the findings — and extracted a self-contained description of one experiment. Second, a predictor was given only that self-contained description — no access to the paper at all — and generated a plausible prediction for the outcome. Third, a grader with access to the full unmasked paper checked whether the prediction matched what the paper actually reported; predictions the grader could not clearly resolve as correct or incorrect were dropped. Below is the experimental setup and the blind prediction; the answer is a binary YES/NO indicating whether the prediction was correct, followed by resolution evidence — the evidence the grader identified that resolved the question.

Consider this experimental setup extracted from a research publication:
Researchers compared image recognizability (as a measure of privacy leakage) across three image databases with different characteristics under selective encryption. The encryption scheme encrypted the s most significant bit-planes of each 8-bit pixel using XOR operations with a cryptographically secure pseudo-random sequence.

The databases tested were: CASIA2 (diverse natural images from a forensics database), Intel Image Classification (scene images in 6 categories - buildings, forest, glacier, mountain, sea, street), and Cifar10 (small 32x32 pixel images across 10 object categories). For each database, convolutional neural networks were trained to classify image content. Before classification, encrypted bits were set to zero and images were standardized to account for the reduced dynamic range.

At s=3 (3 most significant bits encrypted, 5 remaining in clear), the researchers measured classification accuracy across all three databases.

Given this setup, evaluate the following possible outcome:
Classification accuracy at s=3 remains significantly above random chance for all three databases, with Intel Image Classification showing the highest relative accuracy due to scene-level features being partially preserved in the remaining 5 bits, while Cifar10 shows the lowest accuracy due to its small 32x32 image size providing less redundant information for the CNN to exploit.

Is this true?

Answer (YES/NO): YES